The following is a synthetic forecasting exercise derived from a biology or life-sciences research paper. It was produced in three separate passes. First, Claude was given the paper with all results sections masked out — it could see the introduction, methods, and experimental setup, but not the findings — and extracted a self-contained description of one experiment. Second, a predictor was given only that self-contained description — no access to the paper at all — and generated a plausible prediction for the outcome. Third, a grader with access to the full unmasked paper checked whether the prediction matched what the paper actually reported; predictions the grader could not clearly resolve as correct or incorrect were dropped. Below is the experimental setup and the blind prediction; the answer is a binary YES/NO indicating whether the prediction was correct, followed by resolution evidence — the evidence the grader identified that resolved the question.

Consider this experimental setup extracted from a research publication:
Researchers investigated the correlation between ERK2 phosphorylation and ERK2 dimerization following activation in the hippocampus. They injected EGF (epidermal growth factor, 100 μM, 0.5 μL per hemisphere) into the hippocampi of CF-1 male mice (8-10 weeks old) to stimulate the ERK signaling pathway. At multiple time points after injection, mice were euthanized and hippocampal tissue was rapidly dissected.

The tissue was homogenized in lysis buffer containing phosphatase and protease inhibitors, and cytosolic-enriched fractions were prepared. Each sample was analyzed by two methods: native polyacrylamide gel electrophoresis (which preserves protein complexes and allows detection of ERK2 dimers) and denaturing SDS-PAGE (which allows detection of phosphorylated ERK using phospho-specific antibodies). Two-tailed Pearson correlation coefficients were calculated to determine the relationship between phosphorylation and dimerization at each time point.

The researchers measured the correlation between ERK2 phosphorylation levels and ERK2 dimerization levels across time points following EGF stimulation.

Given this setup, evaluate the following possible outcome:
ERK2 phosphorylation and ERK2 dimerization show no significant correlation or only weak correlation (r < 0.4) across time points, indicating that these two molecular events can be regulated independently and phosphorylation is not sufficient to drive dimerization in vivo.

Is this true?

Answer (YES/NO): NO